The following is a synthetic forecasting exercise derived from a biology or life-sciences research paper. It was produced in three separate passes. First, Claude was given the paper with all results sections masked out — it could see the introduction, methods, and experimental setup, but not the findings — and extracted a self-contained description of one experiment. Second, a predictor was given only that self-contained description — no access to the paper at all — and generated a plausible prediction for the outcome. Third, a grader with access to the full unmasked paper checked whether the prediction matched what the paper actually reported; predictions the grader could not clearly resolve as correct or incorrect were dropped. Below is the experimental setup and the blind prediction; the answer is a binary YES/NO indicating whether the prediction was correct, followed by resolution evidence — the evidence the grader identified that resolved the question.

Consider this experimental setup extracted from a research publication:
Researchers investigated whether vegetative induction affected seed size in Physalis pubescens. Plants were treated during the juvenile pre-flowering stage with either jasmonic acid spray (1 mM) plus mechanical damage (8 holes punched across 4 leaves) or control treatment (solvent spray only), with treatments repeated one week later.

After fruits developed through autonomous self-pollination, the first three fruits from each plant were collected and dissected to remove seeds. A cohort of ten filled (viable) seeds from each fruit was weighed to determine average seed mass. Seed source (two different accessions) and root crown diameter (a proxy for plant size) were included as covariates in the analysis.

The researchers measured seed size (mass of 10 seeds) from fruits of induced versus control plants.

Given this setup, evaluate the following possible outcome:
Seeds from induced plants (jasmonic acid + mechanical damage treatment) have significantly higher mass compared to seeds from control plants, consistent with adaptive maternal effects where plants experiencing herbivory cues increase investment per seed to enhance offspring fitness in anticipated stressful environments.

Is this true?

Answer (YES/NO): NO